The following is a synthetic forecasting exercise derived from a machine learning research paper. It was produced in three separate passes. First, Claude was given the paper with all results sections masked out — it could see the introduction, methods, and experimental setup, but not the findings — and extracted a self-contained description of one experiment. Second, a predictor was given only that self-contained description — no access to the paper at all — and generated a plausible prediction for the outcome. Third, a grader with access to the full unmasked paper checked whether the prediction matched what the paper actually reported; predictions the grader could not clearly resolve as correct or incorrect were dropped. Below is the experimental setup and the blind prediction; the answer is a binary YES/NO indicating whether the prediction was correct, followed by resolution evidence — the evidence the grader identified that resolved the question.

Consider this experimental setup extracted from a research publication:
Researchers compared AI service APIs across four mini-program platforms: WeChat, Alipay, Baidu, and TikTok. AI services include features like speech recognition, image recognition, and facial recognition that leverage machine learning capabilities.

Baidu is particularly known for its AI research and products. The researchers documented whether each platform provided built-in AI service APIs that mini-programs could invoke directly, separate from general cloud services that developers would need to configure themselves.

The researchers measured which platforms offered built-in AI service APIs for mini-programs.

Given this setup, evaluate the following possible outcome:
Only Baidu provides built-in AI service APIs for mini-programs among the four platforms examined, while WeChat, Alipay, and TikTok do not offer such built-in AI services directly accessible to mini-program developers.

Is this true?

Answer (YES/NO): YES